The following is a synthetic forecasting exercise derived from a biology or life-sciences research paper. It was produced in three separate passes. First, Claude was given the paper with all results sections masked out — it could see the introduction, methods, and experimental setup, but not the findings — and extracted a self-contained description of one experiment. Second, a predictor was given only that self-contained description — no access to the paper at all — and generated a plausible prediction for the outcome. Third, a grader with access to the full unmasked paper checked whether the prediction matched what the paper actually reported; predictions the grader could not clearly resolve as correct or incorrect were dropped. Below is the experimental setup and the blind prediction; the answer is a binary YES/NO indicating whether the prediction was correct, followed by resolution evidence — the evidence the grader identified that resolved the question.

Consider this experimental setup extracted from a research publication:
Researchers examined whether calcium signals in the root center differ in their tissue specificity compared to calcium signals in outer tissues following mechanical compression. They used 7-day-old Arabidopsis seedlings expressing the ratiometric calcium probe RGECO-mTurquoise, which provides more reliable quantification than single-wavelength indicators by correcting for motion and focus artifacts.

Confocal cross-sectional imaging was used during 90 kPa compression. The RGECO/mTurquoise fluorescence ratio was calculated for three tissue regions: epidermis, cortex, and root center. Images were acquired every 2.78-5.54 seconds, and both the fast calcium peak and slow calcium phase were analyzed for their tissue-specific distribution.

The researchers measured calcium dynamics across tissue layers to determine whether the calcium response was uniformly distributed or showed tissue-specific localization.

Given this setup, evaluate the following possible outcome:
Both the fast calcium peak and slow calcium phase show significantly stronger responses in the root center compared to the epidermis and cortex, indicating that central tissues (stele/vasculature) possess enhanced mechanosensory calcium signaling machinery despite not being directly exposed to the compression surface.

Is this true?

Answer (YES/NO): YES